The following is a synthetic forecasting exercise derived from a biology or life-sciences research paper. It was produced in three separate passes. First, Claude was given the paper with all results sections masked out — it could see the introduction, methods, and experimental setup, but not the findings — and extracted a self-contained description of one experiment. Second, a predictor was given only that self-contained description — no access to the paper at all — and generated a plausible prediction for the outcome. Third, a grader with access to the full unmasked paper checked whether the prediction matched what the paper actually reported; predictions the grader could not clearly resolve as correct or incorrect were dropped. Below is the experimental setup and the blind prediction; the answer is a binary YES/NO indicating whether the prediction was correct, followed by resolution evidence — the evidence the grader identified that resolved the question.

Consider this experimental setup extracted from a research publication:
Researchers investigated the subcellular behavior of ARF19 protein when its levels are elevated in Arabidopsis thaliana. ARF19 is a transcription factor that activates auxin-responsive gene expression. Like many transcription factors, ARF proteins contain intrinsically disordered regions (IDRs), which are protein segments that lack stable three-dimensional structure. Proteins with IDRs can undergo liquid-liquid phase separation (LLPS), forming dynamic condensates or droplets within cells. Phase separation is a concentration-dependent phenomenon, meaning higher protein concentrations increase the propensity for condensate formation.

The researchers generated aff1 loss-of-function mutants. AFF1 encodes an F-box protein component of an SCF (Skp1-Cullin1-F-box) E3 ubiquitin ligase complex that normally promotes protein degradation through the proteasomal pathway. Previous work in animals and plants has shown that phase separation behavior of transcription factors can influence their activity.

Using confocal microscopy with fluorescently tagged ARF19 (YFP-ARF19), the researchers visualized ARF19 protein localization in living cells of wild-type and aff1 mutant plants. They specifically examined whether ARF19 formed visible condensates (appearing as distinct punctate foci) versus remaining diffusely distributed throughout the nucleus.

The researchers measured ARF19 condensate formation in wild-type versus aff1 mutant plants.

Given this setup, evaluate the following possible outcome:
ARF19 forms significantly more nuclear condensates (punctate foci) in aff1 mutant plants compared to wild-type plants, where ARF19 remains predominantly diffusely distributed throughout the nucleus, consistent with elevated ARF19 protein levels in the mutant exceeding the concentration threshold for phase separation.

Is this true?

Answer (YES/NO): NO